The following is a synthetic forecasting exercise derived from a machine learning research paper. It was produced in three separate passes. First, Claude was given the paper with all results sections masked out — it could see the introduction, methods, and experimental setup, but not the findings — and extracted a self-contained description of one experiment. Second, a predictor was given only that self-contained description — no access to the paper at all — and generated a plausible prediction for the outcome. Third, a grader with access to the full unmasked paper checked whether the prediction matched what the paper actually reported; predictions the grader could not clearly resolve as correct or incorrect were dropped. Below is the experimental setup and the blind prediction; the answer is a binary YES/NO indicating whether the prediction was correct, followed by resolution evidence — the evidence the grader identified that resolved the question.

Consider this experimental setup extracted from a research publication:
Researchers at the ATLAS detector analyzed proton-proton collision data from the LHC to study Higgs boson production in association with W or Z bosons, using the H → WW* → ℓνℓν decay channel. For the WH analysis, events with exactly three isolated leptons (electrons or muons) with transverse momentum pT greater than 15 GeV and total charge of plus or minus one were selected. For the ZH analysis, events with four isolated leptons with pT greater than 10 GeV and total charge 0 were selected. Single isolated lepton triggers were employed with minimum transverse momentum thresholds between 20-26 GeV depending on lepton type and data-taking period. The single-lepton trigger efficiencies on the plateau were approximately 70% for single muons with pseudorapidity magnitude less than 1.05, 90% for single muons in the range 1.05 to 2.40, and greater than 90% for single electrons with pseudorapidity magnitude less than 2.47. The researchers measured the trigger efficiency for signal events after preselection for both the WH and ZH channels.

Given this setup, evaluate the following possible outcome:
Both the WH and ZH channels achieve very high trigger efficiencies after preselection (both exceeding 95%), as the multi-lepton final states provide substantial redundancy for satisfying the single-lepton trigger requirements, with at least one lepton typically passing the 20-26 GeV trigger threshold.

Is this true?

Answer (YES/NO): NO